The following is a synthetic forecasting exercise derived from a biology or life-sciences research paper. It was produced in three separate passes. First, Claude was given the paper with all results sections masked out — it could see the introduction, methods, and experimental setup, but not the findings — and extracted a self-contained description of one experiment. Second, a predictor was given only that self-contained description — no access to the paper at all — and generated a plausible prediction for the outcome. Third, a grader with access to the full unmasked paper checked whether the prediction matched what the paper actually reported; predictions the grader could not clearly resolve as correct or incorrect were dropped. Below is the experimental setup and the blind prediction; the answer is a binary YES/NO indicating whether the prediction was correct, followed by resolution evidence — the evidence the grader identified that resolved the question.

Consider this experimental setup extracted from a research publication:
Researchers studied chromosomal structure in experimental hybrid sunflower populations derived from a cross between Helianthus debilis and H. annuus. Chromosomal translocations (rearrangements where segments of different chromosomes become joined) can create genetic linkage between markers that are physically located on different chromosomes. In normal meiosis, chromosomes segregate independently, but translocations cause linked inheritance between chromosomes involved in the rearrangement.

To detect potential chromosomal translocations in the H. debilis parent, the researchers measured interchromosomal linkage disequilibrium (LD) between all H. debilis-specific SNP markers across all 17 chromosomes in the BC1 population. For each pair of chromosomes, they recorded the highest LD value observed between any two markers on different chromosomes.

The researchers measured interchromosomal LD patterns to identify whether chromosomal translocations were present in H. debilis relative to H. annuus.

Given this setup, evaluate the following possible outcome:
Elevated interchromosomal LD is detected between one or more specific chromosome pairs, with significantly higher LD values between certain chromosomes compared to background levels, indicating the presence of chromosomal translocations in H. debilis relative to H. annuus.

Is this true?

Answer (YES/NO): YES